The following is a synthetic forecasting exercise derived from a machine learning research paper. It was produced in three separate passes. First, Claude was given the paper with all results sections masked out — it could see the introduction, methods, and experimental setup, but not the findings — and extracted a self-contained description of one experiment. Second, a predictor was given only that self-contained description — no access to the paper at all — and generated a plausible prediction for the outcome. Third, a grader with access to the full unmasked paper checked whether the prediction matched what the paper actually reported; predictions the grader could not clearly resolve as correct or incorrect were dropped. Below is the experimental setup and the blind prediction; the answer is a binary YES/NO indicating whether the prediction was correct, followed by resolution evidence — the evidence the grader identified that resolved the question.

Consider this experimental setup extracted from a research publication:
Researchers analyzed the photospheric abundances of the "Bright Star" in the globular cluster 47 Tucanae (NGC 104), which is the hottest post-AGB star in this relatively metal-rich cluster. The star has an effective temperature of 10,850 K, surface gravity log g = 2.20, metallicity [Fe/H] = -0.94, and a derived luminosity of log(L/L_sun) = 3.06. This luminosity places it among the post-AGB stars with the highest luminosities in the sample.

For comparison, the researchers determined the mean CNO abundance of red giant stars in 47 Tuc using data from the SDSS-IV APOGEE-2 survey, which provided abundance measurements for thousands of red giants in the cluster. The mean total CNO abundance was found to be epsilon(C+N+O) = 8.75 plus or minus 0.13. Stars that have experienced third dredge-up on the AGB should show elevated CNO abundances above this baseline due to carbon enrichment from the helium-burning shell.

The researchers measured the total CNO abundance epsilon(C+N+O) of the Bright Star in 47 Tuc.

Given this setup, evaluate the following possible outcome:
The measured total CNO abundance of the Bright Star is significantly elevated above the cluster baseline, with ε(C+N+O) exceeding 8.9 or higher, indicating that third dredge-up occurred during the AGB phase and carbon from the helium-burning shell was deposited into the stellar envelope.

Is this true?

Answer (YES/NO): NO